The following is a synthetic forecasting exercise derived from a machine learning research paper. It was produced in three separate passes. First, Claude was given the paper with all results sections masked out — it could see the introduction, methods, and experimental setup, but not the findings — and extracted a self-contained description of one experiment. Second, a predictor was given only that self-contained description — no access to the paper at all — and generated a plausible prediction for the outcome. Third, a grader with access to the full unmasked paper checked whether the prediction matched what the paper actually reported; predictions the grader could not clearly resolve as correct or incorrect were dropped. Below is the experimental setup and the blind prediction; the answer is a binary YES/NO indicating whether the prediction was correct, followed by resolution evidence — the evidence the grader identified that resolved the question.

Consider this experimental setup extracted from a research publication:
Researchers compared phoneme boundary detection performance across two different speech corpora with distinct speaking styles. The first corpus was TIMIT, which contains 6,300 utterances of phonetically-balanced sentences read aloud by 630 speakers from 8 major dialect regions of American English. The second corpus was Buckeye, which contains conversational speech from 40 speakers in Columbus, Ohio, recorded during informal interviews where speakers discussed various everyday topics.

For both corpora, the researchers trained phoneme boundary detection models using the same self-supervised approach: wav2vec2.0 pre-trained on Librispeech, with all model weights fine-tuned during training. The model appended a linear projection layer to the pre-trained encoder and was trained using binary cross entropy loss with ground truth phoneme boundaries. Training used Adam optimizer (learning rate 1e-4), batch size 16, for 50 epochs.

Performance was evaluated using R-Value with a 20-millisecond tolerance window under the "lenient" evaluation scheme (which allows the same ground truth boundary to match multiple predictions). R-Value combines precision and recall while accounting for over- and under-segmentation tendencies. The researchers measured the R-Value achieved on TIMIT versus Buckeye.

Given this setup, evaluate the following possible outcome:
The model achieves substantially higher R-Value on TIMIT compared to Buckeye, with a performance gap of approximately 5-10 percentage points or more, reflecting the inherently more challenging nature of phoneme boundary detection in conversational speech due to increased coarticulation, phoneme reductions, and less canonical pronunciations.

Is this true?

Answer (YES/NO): NO